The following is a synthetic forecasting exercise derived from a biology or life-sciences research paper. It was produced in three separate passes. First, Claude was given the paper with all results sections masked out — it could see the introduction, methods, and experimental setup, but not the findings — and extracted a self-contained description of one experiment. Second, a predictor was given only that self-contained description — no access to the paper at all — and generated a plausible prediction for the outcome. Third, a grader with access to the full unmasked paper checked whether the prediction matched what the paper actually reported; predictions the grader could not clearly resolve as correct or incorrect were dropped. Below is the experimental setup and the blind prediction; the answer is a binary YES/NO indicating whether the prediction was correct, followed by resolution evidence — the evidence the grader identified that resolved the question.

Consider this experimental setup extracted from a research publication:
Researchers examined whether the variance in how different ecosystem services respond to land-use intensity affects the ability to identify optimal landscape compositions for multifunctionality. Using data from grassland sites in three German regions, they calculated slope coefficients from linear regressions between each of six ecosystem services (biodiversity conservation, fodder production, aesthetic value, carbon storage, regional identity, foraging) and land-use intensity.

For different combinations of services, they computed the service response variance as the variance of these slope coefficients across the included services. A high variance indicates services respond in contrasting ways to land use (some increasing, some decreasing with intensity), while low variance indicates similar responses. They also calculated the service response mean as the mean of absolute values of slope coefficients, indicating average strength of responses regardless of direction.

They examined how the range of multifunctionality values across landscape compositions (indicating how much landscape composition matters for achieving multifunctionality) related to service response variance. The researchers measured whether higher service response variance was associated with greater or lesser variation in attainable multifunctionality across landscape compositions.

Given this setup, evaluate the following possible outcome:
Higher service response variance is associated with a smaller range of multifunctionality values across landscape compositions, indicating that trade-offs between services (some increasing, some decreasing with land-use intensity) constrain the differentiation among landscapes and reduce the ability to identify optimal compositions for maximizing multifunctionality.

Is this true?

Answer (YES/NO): YES